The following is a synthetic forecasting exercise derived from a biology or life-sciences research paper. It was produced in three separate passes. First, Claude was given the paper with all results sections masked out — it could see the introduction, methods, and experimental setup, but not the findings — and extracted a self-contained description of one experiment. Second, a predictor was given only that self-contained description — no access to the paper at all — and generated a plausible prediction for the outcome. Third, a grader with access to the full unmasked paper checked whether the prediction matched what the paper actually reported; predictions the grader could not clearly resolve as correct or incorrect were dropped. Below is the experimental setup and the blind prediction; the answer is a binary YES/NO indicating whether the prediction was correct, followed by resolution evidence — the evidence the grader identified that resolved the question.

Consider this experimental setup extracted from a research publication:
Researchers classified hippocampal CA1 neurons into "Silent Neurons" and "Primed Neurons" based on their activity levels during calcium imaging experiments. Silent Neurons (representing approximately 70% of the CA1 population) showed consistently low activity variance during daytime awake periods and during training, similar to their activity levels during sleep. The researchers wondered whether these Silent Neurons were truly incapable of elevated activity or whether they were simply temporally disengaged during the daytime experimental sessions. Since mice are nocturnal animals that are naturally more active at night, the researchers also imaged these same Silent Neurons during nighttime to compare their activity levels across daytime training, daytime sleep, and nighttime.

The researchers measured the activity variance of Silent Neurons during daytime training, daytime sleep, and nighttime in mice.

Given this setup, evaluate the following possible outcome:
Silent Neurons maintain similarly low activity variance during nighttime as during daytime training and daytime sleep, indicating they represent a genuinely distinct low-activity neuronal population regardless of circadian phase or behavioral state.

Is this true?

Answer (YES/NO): NO